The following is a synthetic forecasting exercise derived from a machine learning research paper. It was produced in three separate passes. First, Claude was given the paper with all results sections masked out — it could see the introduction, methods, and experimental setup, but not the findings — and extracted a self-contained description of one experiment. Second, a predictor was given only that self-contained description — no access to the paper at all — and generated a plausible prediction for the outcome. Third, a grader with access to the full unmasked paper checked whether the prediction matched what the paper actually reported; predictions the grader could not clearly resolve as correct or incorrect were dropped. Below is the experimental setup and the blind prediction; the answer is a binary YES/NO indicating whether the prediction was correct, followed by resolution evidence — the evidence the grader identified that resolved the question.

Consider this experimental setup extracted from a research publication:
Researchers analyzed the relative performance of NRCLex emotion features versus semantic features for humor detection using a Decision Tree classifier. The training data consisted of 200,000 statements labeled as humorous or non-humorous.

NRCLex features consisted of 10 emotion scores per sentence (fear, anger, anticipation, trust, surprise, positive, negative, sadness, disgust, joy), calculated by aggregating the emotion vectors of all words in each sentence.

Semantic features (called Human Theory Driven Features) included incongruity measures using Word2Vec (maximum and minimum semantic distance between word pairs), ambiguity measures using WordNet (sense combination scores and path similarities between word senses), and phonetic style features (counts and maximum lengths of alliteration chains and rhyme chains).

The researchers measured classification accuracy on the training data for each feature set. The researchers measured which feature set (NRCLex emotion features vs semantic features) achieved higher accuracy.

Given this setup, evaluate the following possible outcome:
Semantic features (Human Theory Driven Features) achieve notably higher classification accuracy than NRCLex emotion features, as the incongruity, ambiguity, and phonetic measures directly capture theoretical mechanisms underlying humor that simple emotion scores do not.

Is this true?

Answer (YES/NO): YES